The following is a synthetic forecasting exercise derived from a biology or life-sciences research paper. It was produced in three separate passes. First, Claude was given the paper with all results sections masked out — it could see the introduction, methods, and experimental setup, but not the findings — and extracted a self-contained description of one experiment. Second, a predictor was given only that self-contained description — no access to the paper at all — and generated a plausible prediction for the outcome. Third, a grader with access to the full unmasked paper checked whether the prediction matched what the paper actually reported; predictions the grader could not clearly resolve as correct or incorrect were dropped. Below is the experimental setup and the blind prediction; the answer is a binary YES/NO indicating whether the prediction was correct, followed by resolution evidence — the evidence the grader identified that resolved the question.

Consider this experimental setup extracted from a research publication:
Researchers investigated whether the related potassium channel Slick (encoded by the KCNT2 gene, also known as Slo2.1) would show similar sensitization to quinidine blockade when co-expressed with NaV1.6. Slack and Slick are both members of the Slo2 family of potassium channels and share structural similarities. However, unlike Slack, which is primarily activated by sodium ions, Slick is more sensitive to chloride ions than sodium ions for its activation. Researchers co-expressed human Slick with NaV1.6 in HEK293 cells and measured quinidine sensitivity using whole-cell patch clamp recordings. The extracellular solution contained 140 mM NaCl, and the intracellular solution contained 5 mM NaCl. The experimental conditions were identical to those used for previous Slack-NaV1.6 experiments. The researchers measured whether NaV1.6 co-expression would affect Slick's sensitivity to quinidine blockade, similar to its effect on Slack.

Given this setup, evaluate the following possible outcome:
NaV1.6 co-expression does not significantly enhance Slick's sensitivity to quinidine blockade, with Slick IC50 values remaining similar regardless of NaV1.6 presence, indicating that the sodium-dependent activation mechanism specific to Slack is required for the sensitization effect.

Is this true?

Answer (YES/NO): NO